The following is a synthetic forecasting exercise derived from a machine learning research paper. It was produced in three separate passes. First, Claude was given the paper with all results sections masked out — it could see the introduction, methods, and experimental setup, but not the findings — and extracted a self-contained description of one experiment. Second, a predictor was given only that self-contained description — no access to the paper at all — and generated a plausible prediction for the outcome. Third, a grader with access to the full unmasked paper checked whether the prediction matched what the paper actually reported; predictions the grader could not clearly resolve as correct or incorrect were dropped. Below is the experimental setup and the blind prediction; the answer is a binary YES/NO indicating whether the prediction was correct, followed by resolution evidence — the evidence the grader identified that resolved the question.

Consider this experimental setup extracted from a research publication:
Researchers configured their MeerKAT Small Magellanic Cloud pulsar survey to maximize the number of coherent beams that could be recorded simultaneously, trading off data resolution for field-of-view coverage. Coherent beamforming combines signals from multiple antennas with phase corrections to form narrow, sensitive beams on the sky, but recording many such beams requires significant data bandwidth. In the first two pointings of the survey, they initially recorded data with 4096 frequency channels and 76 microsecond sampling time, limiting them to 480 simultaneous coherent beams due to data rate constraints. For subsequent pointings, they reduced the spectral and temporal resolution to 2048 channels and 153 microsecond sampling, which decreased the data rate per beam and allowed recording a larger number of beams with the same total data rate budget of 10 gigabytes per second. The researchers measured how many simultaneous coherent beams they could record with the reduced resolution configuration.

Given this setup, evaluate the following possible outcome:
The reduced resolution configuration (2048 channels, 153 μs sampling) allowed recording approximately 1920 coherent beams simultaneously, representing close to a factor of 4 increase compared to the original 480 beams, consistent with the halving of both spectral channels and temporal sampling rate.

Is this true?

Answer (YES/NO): NO